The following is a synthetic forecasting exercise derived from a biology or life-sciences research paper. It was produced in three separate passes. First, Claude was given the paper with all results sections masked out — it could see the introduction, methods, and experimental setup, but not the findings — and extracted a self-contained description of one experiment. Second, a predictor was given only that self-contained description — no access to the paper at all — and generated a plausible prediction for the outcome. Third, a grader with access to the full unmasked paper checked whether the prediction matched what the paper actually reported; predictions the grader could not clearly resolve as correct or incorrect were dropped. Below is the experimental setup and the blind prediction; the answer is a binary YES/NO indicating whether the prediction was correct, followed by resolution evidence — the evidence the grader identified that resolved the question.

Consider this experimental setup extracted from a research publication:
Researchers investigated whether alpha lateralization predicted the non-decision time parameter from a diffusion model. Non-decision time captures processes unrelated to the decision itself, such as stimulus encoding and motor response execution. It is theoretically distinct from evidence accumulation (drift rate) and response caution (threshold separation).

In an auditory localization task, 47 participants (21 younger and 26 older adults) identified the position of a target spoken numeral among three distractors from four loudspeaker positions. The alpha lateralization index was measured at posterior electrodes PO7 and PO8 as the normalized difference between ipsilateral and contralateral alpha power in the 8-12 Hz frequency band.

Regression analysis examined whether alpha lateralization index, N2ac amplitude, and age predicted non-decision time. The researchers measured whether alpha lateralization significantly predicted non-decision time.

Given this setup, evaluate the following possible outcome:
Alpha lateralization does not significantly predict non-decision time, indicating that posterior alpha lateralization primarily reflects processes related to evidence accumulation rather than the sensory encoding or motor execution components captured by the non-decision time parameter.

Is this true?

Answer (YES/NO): NO